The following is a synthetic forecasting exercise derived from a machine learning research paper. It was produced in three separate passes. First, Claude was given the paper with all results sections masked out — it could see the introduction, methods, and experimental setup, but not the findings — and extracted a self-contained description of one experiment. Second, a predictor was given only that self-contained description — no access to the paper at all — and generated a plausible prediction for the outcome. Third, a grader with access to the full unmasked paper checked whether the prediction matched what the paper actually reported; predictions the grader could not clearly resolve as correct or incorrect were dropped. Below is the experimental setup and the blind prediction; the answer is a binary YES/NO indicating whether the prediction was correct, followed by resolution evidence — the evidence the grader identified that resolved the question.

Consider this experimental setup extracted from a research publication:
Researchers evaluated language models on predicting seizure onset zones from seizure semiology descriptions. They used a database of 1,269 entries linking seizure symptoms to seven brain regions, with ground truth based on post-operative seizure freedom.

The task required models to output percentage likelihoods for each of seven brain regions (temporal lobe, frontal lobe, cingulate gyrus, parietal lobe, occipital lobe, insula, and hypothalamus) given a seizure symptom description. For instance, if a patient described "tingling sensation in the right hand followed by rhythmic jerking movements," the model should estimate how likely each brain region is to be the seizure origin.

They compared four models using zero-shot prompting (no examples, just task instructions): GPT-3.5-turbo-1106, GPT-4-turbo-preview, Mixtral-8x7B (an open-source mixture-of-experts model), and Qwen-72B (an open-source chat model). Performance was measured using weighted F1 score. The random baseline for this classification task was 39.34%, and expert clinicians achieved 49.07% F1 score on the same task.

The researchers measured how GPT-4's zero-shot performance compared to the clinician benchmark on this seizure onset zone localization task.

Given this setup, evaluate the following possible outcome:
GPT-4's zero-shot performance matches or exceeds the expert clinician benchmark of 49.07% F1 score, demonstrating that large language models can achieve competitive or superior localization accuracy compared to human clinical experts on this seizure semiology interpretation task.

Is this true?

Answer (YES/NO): YES